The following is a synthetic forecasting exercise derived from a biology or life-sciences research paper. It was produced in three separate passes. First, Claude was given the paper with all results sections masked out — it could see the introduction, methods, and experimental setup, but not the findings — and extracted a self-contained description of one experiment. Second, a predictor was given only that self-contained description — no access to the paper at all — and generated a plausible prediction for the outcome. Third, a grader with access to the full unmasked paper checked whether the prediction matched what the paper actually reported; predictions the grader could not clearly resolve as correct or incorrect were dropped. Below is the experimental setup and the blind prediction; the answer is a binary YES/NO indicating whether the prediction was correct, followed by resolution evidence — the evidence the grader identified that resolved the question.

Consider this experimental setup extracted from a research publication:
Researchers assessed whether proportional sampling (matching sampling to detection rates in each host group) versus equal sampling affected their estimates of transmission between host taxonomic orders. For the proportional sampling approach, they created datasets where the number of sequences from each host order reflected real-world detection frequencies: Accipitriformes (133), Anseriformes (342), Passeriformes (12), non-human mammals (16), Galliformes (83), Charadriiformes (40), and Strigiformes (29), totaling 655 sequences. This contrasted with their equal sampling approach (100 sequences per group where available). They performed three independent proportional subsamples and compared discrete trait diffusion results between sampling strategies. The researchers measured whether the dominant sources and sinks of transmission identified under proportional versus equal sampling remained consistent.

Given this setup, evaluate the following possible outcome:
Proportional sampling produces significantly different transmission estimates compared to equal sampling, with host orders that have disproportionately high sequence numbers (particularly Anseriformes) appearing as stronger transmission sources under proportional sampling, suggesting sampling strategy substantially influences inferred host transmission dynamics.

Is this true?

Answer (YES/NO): NO